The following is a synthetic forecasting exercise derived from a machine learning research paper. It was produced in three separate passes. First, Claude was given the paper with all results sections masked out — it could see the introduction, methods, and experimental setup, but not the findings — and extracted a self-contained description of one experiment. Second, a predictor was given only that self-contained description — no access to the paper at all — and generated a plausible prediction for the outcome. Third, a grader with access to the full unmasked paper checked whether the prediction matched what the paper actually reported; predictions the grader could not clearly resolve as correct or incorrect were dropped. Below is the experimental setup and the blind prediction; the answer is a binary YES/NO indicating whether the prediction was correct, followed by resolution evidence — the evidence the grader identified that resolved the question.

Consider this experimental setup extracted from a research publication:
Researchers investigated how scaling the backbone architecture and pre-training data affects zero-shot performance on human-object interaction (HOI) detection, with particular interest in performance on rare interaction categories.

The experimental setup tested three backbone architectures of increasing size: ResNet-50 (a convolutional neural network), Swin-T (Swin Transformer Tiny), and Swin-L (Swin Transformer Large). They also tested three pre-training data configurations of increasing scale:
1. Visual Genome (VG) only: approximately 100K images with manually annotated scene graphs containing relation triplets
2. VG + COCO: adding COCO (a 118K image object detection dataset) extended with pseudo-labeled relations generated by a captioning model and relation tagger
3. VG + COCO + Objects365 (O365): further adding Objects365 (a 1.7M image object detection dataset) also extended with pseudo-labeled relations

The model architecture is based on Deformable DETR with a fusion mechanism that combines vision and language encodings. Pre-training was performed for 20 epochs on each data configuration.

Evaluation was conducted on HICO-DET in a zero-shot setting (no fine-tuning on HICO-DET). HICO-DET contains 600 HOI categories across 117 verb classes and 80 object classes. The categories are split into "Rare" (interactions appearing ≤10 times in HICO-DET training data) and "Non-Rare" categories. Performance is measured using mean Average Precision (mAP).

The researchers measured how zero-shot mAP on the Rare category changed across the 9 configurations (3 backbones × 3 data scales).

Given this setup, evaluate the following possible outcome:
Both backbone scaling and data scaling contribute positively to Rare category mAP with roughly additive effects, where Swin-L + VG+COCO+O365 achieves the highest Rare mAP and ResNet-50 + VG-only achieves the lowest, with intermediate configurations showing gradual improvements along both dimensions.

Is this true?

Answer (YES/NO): NO